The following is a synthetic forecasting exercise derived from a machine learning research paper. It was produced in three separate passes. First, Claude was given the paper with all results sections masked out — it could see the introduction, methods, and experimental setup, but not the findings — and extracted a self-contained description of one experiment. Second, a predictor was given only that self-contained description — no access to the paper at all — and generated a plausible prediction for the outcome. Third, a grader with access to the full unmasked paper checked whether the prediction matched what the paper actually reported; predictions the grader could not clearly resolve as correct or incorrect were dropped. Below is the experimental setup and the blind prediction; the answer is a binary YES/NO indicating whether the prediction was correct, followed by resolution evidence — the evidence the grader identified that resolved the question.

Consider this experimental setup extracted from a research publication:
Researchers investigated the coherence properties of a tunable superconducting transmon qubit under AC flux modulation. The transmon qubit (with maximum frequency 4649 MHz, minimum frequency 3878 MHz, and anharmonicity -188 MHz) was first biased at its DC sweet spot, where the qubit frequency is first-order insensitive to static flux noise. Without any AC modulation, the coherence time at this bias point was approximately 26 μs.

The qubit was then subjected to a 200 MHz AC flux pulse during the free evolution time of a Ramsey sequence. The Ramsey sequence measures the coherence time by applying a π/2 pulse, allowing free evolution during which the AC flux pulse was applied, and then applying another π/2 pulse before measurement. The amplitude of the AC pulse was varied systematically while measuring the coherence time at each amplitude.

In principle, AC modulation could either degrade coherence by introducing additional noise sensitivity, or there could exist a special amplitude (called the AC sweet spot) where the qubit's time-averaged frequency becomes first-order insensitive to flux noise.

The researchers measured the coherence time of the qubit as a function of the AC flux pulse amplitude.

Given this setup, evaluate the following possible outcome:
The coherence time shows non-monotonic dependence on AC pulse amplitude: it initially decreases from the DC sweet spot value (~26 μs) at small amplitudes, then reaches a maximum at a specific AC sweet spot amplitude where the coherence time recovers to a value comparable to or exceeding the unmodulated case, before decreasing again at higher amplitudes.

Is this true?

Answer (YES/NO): YES